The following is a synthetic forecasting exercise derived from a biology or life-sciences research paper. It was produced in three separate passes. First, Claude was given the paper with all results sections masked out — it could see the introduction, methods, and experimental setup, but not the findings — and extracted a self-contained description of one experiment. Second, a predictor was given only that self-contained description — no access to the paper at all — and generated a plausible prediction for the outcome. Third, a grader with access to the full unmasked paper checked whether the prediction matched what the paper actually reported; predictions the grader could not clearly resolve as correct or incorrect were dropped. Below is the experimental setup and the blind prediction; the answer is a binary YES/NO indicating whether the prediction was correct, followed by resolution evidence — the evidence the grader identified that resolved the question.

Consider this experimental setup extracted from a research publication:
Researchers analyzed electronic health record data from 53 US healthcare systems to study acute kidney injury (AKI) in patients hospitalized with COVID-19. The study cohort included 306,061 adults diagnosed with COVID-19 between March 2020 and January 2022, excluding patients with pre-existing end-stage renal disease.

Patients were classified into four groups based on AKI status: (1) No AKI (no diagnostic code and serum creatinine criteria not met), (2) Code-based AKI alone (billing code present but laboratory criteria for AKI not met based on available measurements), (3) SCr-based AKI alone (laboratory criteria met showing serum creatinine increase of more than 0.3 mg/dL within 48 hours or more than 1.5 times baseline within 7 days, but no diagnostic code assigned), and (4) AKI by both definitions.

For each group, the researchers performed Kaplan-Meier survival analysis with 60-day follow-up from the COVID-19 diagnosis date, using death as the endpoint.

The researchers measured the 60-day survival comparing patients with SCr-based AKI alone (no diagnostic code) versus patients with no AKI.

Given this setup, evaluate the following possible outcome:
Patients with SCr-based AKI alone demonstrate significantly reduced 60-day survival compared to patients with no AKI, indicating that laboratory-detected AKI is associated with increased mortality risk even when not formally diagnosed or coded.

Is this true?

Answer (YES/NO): YES